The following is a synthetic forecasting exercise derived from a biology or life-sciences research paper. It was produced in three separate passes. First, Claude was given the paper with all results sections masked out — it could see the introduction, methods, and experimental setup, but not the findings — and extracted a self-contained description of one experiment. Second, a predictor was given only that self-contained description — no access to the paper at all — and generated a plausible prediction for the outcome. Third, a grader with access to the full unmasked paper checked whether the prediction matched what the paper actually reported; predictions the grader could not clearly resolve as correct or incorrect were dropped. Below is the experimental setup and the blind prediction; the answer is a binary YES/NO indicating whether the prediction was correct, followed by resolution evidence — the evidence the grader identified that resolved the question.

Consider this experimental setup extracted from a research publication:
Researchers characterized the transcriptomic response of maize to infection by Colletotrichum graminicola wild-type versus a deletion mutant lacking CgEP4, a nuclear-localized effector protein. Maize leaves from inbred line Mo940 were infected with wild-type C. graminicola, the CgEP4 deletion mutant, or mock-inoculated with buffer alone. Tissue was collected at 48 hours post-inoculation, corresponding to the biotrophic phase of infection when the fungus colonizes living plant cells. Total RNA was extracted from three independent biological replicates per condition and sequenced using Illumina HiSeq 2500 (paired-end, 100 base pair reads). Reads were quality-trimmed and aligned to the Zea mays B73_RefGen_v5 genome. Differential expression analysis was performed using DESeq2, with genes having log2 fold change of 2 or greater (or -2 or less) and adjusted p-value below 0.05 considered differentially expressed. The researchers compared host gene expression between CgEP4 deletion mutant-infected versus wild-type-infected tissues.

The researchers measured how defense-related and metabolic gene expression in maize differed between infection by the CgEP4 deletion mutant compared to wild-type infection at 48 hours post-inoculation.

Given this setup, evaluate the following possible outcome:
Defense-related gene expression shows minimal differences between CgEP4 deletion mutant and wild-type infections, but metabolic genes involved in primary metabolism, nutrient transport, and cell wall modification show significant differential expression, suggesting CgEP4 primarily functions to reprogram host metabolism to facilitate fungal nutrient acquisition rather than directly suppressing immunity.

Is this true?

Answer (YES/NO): NO